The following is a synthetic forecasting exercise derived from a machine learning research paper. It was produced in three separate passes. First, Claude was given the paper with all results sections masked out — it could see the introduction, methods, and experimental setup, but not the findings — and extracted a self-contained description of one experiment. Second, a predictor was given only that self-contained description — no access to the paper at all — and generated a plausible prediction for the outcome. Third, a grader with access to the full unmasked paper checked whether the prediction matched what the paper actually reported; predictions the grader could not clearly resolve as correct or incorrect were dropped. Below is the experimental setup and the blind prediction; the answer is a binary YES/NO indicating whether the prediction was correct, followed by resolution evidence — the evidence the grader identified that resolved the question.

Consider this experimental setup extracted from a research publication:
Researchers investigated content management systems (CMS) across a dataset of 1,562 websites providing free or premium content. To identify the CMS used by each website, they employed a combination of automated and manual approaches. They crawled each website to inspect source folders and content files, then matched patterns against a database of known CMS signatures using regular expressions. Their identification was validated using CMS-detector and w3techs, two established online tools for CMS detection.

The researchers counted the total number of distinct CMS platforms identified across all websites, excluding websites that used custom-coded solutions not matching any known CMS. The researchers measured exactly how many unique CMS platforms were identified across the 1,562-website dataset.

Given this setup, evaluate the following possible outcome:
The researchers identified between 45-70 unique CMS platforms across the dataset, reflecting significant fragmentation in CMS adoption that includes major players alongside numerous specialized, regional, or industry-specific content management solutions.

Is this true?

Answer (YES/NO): NO